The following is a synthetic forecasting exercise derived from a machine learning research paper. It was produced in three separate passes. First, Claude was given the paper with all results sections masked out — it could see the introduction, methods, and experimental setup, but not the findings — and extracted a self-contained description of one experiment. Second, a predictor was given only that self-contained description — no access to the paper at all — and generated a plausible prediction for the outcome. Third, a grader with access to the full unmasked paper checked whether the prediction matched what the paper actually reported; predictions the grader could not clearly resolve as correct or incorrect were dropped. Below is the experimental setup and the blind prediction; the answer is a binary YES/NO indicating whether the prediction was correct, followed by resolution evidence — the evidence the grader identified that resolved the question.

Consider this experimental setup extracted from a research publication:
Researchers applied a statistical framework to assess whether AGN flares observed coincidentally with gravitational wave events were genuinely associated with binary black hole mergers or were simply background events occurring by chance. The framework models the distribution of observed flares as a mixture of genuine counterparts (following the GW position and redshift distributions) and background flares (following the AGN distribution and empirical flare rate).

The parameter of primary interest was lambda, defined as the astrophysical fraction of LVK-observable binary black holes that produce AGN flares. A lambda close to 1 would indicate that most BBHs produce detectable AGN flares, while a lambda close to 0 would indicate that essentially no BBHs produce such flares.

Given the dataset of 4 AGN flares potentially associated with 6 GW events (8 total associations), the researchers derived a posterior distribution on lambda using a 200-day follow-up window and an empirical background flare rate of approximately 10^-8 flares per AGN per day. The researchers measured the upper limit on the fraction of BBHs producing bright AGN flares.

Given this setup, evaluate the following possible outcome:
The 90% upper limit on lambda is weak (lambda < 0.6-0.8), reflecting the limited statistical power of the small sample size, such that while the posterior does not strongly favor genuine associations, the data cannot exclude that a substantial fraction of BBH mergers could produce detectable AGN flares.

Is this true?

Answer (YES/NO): NO